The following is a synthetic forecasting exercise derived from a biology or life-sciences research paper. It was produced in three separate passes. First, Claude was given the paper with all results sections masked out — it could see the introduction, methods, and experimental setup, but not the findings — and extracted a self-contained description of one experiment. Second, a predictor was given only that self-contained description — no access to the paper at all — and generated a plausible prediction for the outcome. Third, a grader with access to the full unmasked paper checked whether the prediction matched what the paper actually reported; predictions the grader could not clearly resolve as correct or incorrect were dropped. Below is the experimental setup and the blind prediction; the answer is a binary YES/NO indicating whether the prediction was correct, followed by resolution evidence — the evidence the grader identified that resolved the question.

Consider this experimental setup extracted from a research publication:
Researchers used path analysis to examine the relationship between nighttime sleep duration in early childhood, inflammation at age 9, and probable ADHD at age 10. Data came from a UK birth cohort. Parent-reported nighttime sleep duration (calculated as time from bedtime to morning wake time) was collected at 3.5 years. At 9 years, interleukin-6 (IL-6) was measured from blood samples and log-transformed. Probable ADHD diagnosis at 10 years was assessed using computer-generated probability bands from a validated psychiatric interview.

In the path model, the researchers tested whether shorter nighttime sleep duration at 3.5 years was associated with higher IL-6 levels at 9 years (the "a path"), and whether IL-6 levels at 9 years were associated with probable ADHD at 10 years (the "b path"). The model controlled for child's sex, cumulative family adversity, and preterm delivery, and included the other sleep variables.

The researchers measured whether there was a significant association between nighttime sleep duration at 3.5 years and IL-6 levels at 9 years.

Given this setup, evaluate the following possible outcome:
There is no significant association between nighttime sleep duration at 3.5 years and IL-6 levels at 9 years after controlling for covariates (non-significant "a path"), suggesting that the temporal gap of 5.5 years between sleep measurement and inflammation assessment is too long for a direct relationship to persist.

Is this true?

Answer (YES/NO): YES